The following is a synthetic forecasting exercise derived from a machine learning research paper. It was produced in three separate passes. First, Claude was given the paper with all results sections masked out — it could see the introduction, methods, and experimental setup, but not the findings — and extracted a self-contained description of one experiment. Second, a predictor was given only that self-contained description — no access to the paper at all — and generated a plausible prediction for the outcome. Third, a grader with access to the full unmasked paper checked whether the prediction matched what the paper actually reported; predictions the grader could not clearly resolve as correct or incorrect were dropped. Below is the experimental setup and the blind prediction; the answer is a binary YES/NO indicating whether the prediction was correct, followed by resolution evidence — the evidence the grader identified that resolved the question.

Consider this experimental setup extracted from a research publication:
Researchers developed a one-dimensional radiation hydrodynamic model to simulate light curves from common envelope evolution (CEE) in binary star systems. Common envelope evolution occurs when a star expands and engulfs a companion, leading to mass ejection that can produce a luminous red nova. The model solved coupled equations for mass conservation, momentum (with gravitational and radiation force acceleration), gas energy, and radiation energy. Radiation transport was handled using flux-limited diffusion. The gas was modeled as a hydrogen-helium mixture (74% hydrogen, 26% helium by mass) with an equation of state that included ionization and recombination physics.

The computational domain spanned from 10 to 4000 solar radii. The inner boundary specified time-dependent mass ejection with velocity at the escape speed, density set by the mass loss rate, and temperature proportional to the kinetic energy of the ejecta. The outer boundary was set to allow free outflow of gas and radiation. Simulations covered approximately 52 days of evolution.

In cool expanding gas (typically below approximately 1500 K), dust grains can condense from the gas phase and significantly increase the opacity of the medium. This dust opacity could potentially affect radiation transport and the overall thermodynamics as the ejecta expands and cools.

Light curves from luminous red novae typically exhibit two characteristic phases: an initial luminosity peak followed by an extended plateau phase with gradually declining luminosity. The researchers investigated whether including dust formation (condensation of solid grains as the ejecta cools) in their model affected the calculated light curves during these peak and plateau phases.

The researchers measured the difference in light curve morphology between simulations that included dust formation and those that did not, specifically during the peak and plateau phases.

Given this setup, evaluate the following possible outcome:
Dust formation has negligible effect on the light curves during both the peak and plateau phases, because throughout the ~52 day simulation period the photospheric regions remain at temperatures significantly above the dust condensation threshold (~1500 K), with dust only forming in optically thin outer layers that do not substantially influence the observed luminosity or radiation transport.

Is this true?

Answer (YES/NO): YES